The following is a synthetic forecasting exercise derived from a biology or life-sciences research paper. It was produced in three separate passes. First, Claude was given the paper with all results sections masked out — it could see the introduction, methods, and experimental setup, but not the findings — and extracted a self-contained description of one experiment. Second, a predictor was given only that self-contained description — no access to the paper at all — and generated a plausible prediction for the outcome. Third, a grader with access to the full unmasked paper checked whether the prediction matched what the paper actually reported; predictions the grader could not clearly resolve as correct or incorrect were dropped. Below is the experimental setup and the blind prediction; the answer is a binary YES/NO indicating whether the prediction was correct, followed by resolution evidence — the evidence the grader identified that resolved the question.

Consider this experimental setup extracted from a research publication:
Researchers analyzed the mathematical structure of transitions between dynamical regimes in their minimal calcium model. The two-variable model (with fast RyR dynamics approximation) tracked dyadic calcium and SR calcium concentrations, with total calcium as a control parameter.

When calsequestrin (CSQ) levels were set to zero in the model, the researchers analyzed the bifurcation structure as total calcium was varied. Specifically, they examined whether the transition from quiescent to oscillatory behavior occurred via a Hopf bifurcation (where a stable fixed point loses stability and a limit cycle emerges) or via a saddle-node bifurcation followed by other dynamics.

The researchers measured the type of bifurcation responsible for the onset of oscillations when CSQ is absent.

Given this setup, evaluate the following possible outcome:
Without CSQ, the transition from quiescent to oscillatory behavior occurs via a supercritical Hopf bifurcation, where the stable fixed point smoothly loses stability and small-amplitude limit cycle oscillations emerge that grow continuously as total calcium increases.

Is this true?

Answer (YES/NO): NO